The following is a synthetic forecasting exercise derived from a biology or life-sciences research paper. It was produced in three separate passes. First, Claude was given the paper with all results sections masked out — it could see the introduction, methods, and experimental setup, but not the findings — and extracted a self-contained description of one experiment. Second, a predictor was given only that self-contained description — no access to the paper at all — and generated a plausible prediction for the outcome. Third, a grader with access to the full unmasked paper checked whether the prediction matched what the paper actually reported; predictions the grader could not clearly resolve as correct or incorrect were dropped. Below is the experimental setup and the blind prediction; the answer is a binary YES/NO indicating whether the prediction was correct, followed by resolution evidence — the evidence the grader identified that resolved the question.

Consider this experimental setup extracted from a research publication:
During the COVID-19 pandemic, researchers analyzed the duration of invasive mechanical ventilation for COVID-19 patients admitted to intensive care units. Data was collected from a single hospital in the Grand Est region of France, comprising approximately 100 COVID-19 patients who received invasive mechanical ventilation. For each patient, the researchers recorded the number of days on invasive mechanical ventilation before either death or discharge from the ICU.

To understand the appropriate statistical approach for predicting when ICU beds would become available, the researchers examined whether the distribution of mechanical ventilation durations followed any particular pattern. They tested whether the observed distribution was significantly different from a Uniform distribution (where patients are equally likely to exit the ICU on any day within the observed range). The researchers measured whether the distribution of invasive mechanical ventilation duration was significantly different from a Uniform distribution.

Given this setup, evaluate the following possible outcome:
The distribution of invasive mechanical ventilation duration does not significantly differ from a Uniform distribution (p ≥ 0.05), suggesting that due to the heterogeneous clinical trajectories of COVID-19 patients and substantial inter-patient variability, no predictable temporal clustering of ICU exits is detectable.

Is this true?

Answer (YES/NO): YES